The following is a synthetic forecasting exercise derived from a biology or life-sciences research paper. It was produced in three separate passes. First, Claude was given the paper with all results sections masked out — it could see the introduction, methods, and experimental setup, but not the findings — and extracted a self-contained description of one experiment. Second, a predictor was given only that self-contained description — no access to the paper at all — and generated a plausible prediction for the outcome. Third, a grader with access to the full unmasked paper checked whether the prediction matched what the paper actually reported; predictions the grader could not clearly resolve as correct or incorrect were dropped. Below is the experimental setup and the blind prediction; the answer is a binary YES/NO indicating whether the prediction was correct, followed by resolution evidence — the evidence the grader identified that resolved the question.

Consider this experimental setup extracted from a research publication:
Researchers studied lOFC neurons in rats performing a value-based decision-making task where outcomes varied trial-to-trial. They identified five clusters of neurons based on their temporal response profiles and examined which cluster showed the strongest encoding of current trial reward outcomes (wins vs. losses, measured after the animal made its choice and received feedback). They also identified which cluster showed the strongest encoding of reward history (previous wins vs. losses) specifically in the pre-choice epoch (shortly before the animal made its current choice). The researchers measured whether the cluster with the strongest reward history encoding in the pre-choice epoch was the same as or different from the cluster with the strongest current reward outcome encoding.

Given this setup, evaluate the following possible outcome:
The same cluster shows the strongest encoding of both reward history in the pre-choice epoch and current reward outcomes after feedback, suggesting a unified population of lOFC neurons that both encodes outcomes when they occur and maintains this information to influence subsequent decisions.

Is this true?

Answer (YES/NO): YES